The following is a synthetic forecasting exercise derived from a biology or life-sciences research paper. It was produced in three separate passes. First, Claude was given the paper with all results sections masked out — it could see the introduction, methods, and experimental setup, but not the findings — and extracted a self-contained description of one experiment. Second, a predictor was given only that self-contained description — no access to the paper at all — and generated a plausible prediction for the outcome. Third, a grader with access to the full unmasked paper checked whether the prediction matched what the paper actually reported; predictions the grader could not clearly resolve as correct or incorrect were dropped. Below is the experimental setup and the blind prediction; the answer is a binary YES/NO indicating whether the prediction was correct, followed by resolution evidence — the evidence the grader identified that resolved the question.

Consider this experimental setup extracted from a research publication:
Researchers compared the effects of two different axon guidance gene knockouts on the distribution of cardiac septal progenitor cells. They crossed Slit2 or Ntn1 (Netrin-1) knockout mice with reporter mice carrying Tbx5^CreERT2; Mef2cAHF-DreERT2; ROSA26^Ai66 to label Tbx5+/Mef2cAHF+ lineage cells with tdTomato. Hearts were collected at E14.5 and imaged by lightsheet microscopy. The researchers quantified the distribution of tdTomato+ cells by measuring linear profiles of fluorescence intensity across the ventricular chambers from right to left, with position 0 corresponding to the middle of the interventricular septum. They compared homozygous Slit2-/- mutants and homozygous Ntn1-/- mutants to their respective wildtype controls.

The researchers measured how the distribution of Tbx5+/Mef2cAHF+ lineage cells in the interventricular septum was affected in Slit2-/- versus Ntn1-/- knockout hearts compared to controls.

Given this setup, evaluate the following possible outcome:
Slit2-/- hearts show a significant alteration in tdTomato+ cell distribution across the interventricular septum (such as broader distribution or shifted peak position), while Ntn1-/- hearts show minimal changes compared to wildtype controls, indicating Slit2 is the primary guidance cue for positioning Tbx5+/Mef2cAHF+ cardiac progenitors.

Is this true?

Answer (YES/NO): NO